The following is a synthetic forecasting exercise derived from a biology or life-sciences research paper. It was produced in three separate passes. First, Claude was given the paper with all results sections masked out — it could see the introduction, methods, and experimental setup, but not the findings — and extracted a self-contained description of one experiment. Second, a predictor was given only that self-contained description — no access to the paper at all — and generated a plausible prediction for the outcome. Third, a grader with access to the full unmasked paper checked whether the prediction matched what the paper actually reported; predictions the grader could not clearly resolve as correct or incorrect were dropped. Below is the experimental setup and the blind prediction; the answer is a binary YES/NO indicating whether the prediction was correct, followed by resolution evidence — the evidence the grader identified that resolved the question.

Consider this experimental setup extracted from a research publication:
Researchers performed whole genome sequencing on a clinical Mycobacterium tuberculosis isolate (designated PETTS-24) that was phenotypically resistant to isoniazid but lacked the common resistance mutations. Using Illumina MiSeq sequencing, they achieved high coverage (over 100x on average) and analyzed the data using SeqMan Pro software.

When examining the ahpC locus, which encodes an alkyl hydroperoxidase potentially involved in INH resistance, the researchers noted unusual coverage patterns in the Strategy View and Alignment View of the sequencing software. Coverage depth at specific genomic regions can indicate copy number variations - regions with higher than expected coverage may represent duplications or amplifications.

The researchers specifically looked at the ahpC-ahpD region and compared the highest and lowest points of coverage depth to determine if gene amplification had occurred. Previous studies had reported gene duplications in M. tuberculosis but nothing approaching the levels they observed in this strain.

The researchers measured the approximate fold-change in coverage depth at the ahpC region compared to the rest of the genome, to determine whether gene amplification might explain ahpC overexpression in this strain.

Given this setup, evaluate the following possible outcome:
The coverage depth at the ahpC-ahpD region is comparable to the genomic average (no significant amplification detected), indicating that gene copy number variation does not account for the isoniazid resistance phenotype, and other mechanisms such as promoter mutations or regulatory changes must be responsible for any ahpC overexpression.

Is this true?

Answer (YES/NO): NO